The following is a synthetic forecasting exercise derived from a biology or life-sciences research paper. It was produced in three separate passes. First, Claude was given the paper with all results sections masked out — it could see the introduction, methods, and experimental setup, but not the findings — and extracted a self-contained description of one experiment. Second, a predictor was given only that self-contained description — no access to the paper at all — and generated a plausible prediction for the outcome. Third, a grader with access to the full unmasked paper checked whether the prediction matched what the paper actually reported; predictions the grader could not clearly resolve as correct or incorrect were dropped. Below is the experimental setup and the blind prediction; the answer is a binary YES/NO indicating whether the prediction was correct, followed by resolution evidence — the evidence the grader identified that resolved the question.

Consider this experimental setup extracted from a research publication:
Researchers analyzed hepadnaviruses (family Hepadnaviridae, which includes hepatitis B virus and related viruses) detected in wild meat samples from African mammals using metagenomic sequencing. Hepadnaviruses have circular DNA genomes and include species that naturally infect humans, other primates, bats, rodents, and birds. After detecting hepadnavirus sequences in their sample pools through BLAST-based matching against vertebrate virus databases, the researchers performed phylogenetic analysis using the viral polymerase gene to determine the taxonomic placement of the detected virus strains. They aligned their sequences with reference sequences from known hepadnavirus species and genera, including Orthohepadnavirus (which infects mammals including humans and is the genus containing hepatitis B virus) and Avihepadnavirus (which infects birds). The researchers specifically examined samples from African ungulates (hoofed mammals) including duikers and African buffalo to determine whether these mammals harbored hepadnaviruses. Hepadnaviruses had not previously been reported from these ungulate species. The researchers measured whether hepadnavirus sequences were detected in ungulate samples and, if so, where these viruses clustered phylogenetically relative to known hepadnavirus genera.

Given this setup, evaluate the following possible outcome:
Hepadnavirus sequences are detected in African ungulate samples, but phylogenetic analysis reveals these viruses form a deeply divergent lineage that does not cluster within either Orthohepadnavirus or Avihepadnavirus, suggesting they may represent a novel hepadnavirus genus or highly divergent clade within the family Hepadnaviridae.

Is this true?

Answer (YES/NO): NO